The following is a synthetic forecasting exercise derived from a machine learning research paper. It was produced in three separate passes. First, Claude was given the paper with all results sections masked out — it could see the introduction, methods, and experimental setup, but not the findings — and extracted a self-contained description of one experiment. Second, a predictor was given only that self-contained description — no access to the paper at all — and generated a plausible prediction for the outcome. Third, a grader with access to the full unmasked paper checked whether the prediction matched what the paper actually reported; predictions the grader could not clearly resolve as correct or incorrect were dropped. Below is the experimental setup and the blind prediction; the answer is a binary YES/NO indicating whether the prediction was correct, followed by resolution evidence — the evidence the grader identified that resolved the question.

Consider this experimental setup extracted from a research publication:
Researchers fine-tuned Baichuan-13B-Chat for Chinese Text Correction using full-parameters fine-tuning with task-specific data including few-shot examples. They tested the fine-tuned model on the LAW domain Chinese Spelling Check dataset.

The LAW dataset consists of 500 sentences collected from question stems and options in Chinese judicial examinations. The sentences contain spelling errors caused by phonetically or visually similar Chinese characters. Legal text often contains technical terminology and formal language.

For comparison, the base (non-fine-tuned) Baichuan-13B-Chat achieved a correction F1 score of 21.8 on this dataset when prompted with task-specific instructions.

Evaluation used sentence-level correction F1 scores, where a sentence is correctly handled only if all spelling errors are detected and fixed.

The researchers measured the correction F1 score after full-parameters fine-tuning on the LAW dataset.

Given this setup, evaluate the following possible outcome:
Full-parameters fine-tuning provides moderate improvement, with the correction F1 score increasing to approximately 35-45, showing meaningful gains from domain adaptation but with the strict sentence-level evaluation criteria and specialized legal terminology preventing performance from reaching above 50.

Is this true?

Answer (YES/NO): NO